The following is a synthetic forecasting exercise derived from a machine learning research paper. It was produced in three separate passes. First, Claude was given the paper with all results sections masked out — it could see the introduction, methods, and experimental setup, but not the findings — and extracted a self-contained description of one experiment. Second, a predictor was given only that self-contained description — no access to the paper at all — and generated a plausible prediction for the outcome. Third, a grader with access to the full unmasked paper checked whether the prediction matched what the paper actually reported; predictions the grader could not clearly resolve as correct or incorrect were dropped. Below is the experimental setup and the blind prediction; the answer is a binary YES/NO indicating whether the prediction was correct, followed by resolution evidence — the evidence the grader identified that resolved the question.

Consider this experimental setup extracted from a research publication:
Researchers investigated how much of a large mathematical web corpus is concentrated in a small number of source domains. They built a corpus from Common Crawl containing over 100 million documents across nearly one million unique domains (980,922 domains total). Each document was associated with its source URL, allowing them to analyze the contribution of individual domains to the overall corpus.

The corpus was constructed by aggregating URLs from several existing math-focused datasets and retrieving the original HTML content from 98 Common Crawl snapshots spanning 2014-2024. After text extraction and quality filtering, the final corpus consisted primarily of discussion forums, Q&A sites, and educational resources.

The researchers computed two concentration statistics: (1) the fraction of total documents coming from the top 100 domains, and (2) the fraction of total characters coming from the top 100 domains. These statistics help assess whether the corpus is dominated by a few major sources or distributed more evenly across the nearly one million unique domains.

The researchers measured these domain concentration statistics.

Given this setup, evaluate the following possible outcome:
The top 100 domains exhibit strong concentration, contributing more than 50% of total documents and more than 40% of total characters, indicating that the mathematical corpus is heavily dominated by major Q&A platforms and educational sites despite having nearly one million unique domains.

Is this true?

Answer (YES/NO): NO